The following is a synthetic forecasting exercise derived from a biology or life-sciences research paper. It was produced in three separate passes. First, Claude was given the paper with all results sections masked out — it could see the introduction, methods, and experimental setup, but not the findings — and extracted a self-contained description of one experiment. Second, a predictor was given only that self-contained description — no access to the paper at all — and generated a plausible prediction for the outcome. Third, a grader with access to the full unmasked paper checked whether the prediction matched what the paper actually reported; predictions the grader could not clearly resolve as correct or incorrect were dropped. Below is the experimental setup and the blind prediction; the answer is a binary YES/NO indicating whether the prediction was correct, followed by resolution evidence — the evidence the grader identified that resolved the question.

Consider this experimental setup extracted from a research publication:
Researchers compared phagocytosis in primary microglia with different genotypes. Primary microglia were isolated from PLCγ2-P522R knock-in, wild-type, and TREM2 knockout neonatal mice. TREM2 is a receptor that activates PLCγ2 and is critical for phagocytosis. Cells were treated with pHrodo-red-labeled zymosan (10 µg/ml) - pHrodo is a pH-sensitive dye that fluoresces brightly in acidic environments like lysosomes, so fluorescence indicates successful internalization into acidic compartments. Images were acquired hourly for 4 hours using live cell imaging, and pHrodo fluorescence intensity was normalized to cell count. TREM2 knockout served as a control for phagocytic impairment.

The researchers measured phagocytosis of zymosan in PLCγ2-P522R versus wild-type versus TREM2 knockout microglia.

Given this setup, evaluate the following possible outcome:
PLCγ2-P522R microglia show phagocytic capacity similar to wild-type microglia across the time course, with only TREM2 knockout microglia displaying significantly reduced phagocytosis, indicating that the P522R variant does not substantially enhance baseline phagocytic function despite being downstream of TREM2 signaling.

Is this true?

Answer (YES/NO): NO